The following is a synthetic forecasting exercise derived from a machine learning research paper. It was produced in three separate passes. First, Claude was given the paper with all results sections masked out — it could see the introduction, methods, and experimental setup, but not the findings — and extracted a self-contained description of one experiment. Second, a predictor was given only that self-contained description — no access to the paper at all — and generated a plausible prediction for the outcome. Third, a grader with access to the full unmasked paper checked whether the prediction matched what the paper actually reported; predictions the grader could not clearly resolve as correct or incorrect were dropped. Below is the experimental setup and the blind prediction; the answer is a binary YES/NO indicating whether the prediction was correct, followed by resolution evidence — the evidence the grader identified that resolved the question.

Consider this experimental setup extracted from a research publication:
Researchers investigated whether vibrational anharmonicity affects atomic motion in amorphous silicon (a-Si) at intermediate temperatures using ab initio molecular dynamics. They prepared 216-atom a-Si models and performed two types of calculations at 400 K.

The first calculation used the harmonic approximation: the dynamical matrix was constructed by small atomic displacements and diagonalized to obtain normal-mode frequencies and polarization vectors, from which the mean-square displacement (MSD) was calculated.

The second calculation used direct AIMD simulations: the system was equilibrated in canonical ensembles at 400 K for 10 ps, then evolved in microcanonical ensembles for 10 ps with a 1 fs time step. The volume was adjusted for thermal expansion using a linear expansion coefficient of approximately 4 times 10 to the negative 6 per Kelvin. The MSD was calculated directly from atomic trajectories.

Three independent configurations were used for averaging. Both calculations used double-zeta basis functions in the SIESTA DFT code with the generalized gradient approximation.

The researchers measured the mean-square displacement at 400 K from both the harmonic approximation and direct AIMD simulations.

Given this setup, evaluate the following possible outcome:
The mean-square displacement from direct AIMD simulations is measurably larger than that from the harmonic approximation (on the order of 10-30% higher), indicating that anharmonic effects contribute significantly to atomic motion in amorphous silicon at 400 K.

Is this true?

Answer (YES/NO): NO